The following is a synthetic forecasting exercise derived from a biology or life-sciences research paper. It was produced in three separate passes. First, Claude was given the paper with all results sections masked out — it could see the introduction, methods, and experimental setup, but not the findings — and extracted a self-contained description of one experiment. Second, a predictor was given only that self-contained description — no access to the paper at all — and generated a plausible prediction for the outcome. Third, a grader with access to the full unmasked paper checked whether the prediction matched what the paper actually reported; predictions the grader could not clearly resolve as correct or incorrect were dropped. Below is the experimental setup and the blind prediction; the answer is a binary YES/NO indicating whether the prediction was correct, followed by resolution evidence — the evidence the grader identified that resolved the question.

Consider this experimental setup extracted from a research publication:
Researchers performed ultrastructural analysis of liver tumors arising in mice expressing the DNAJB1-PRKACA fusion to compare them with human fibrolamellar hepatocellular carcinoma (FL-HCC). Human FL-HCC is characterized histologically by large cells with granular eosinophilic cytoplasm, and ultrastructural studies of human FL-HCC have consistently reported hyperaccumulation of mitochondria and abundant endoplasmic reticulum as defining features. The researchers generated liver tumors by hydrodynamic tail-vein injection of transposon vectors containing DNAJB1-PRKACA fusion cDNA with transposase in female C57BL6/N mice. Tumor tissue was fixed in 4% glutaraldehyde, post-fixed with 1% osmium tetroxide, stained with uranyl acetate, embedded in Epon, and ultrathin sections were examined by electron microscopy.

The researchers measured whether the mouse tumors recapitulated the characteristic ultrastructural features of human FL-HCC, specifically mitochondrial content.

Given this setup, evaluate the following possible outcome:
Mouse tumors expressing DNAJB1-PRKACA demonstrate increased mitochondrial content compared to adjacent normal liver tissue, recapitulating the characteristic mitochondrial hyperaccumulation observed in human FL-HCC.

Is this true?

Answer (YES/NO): YES